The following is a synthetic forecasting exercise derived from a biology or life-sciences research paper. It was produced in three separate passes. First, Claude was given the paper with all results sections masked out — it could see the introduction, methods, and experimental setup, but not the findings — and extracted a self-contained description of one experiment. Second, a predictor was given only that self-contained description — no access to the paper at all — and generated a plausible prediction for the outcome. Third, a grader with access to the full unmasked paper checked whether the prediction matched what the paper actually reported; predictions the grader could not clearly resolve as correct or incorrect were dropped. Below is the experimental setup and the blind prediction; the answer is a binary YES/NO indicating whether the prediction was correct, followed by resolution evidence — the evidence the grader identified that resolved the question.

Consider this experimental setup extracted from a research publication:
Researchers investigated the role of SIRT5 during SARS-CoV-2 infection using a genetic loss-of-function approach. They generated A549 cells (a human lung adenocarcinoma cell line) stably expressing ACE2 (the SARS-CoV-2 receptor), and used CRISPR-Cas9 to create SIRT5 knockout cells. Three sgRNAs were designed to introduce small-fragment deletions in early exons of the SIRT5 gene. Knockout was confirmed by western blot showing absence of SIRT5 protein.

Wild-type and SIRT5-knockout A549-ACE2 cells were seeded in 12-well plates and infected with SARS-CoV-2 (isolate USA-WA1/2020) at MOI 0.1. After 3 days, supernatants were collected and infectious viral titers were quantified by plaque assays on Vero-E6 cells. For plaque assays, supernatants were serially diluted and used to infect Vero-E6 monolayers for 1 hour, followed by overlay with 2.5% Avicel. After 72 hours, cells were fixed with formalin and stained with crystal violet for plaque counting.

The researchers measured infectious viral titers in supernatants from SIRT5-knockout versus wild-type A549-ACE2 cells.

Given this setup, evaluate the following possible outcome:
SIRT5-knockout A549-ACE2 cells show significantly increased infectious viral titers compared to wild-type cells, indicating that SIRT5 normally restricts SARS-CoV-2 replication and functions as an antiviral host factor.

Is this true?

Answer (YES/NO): NO